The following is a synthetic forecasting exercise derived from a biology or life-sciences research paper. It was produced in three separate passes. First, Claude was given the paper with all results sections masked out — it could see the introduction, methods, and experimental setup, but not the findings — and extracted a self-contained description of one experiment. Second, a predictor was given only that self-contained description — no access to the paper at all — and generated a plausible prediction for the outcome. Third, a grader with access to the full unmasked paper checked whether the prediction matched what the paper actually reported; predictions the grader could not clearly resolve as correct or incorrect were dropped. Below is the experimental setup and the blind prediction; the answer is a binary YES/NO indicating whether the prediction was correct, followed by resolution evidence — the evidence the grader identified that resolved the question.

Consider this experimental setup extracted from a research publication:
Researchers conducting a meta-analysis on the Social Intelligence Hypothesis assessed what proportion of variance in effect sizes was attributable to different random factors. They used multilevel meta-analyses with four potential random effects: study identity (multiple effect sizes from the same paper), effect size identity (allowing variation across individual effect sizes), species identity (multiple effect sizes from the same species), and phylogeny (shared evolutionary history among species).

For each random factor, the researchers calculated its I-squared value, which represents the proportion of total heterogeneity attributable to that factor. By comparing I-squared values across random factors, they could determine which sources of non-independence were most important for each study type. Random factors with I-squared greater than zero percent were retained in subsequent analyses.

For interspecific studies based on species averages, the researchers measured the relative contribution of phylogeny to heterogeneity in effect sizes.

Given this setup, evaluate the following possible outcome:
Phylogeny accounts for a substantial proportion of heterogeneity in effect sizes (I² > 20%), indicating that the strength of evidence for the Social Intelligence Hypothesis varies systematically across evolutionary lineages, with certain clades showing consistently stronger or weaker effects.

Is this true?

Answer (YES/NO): NO